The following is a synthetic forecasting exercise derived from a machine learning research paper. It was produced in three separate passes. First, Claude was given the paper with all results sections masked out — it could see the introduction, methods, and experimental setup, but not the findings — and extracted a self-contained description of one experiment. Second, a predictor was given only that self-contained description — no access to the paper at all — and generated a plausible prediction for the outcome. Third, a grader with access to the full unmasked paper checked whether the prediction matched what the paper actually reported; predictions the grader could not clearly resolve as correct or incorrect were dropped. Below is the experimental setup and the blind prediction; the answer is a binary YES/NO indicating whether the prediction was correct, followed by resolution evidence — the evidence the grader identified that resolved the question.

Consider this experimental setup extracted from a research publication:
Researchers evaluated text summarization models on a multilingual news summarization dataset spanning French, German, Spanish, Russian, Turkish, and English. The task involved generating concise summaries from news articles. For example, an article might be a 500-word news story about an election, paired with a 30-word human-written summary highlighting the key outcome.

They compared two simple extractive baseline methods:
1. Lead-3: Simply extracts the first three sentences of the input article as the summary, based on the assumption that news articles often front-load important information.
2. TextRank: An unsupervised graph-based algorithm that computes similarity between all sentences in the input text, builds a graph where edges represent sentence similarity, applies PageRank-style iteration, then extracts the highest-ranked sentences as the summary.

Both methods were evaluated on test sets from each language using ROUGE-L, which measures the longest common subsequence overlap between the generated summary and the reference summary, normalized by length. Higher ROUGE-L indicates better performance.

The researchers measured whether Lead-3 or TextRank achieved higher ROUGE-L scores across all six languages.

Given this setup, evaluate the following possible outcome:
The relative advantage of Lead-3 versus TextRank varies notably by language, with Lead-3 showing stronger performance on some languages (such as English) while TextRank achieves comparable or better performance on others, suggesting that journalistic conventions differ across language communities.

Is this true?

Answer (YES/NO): NO